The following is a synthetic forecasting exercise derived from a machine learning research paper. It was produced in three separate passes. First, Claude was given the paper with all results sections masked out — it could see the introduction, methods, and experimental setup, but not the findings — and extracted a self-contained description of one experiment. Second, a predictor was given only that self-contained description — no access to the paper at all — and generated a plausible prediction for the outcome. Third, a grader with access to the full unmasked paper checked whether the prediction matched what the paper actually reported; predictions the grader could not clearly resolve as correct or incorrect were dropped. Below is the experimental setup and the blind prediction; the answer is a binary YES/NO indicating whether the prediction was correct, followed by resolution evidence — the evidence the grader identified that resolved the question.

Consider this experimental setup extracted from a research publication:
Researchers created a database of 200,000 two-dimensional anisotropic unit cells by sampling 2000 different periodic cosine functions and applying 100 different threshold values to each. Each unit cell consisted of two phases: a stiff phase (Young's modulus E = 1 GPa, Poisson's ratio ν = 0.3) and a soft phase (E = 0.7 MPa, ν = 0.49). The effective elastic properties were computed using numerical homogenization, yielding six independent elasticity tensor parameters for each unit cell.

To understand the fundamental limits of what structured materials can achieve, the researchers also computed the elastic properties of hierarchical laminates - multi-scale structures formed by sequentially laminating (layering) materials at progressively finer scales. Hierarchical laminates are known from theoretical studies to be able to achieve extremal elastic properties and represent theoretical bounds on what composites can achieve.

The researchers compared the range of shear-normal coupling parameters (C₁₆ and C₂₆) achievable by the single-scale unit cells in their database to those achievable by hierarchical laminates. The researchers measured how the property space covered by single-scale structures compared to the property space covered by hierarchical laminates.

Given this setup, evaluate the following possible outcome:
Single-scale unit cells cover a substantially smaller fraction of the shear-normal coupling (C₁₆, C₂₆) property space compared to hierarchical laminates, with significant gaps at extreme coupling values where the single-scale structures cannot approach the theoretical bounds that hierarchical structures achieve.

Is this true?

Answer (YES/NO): YES